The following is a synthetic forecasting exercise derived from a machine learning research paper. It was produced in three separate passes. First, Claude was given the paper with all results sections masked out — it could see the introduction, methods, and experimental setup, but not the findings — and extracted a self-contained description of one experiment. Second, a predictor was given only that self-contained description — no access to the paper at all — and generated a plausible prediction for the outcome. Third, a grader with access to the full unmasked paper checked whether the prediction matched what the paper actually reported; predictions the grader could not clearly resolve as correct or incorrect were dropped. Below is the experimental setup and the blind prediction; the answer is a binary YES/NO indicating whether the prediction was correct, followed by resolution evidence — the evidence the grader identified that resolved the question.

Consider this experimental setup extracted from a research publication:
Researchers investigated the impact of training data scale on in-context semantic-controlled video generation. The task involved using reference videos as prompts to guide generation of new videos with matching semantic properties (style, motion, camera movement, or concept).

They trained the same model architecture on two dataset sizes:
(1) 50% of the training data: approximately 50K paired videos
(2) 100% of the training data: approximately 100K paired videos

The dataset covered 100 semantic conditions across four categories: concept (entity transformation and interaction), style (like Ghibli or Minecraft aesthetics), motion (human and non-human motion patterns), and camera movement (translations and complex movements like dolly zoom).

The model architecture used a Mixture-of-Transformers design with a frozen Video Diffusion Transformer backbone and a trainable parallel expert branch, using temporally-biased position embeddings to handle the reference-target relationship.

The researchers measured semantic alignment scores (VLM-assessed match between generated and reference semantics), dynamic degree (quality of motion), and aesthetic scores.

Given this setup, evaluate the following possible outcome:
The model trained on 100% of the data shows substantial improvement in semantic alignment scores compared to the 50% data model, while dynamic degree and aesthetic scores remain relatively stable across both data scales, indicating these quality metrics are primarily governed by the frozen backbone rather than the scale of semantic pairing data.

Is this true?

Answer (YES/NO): NO